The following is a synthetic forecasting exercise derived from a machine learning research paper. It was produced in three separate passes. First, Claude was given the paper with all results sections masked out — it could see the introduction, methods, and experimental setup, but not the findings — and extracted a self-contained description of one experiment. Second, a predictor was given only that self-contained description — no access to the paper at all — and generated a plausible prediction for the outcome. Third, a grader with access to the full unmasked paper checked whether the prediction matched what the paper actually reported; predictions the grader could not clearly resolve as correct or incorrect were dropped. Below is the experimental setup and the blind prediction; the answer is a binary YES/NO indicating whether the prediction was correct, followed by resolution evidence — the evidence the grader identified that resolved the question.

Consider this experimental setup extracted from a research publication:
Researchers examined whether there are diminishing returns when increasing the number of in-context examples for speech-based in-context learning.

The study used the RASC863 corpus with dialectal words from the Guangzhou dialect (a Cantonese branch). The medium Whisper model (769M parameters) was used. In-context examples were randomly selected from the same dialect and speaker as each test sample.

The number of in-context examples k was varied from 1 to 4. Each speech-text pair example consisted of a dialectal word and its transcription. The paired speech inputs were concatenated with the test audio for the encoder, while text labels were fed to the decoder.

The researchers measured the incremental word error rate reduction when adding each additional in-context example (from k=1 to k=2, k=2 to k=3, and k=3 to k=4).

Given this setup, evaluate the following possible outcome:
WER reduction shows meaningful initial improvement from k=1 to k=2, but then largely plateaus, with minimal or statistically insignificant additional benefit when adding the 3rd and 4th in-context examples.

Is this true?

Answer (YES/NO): NO